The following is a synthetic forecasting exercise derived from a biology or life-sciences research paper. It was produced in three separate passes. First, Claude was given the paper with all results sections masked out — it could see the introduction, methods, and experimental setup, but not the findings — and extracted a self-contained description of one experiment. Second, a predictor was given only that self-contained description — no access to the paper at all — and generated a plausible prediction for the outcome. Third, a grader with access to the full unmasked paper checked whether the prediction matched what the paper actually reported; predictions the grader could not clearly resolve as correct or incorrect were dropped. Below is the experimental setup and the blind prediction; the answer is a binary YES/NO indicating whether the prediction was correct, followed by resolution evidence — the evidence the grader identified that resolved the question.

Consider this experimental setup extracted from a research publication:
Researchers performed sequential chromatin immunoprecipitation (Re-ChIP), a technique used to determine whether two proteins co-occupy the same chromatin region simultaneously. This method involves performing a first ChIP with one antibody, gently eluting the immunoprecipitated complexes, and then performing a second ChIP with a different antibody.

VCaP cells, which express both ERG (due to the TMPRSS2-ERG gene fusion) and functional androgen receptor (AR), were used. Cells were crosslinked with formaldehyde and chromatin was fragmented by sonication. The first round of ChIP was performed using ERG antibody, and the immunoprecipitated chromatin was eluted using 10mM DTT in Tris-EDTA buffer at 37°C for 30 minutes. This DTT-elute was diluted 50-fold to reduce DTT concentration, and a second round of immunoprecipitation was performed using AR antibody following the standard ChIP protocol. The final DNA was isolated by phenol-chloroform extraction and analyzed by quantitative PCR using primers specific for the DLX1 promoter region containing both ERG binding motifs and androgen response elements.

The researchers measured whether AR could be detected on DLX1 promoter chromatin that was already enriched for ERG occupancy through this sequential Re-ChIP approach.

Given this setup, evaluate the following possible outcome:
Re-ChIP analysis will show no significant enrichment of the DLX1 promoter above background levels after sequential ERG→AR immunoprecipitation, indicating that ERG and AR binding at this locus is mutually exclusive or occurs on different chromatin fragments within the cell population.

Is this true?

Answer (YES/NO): NO